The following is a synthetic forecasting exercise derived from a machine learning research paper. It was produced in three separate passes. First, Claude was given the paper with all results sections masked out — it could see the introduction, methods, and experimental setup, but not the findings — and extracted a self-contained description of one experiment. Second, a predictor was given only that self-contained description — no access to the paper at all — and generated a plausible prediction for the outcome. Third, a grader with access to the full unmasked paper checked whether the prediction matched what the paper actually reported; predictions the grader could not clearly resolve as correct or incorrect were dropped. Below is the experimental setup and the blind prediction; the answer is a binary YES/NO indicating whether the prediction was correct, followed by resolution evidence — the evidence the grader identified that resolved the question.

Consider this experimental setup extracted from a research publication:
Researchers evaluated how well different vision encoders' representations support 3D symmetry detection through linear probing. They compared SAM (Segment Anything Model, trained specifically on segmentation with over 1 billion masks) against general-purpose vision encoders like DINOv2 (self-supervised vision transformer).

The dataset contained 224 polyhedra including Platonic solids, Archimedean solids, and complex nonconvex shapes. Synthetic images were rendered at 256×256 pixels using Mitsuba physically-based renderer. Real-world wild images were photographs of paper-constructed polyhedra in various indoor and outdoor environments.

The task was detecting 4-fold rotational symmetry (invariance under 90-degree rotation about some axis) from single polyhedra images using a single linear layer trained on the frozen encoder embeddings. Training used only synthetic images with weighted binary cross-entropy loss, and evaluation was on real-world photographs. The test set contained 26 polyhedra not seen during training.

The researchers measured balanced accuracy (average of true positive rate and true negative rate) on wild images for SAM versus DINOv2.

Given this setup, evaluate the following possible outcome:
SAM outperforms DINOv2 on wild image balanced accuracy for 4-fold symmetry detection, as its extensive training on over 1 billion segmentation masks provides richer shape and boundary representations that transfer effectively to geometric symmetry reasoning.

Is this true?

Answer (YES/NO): NO